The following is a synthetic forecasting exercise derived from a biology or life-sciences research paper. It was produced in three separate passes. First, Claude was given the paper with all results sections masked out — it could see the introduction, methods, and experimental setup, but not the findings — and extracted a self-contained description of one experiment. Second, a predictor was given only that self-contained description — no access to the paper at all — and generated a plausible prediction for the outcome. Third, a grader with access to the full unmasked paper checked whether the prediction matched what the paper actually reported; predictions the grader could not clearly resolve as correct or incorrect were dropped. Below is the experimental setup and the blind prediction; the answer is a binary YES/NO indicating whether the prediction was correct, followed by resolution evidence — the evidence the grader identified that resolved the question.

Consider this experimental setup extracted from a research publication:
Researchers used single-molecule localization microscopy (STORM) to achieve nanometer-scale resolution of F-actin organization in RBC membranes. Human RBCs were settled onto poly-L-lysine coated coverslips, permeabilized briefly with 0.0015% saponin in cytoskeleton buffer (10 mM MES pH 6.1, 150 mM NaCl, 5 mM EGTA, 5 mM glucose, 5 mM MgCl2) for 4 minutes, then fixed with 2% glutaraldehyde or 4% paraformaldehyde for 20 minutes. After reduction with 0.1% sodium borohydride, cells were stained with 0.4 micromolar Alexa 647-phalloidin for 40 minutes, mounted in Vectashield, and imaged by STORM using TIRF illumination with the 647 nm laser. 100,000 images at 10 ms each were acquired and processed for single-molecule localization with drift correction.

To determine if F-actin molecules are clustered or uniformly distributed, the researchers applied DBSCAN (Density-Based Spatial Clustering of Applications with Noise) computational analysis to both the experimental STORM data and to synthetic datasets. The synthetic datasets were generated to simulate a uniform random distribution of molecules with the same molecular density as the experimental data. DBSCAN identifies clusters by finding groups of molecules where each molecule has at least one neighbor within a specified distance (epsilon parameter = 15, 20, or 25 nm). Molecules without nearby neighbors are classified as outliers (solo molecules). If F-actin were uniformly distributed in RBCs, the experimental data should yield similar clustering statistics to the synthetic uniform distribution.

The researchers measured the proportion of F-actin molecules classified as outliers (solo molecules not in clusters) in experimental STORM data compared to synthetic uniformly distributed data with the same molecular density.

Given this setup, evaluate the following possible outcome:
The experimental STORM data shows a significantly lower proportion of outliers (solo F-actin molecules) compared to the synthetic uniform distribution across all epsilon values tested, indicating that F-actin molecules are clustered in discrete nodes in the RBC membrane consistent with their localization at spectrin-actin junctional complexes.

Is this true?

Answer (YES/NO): NO